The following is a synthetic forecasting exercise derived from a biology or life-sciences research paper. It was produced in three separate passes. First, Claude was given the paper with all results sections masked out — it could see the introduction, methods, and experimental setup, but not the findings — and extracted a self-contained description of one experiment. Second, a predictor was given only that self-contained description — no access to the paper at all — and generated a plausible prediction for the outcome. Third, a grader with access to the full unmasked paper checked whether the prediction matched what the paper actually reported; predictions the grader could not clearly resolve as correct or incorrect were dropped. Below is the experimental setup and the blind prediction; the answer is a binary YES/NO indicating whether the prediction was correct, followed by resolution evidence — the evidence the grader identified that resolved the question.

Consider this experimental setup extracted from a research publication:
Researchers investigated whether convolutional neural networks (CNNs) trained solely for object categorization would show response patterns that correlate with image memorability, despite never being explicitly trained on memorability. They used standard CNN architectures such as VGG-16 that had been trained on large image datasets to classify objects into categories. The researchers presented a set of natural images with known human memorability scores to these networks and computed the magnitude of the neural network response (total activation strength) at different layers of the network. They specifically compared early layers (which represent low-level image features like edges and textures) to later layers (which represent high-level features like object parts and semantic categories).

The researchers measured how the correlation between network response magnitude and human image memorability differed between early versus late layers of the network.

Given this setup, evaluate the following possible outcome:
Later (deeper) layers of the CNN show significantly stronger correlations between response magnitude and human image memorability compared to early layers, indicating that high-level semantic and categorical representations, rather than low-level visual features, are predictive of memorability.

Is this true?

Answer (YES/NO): YES